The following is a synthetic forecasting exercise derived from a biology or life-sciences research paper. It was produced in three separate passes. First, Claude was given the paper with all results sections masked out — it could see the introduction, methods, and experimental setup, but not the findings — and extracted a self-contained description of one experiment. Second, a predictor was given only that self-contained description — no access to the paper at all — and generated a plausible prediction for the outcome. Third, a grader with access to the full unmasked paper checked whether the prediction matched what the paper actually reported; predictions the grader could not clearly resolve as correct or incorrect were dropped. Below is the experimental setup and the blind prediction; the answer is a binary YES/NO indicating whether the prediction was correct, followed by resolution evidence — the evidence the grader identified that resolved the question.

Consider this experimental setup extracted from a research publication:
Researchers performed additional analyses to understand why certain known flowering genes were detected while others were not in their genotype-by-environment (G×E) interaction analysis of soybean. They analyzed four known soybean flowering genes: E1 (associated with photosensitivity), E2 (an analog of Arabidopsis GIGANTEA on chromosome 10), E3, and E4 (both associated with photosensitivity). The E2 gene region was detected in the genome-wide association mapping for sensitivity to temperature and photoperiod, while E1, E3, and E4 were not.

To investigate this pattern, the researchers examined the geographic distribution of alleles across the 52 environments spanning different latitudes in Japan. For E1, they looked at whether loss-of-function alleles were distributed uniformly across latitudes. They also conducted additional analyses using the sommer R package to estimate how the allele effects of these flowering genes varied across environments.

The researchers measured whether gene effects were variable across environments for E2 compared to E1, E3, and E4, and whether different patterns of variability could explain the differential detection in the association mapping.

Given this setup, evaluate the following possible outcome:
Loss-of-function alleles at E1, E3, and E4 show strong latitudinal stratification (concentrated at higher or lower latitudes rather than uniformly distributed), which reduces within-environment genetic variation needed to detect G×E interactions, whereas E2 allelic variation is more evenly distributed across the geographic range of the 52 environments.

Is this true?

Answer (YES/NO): NO